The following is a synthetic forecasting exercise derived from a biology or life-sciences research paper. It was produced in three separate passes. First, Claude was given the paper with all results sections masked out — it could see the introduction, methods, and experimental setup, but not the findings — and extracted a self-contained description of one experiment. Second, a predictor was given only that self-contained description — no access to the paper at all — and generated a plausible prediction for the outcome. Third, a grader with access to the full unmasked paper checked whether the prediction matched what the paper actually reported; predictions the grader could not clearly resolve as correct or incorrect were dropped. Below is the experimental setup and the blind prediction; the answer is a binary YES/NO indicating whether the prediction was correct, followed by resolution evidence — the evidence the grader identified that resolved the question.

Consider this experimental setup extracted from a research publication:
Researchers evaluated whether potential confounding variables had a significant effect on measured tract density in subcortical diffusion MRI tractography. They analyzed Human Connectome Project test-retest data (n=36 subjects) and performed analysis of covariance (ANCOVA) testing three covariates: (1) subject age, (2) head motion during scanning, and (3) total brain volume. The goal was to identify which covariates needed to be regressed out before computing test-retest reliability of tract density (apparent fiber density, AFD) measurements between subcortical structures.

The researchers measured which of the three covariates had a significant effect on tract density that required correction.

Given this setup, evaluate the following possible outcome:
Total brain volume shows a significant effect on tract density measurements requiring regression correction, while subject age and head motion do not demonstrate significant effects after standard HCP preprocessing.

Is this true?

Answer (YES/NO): YES